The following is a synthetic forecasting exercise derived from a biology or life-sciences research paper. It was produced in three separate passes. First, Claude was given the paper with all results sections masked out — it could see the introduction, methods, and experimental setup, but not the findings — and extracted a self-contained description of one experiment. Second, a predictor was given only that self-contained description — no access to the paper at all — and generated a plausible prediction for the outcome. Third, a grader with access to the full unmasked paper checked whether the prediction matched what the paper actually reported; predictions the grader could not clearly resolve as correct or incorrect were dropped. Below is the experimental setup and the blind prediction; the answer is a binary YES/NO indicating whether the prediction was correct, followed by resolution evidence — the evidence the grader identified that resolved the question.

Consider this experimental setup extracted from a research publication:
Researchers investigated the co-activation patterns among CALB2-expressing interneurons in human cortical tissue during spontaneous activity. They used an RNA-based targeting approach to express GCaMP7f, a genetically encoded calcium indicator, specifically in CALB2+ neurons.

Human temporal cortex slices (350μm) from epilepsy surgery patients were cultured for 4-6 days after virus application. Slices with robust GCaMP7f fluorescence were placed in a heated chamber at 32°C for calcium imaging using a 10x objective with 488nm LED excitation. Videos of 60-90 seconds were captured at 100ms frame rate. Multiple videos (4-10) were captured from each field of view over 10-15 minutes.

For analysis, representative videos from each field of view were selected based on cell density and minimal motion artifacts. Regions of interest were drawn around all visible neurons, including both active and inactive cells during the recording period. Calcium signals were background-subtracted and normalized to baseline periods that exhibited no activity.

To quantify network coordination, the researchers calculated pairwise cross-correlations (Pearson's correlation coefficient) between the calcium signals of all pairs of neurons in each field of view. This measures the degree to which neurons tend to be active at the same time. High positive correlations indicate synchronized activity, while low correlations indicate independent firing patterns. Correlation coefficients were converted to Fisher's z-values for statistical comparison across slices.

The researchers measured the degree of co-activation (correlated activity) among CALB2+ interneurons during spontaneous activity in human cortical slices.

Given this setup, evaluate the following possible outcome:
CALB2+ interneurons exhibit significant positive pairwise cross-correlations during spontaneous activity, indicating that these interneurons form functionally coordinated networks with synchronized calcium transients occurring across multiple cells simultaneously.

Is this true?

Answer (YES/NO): NO